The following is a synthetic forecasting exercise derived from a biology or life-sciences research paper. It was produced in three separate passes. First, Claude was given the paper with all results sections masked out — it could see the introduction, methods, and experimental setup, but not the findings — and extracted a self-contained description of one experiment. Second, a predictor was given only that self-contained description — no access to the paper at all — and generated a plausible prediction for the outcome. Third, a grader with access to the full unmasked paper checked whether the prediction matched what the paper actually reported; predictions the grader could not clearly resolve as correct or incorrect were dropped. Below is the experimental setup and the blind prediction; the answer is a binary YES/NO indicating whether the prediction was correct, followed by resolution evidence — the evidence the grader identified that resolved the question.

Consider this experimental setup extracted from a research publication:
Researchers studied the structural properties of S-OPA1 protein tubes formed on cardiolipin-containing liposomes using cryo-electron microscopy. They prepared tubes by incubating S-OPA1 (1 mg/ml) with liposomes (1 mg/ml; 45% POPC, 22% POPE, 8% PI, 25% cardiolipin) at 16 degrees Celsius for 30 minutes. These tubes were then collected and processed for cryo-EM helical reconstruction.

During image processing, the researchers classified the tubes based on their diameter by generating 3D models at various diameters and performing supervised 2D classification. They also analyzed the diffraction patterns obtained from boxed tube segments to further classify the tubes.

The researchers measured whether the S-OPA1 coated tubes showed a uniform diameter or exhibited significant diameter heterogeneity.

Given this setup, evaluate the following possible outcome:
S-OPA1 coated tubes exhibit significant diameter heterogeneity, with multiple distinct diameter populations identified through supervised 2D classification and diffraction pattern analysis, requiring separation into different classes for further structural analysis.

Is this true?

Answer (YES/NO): YES